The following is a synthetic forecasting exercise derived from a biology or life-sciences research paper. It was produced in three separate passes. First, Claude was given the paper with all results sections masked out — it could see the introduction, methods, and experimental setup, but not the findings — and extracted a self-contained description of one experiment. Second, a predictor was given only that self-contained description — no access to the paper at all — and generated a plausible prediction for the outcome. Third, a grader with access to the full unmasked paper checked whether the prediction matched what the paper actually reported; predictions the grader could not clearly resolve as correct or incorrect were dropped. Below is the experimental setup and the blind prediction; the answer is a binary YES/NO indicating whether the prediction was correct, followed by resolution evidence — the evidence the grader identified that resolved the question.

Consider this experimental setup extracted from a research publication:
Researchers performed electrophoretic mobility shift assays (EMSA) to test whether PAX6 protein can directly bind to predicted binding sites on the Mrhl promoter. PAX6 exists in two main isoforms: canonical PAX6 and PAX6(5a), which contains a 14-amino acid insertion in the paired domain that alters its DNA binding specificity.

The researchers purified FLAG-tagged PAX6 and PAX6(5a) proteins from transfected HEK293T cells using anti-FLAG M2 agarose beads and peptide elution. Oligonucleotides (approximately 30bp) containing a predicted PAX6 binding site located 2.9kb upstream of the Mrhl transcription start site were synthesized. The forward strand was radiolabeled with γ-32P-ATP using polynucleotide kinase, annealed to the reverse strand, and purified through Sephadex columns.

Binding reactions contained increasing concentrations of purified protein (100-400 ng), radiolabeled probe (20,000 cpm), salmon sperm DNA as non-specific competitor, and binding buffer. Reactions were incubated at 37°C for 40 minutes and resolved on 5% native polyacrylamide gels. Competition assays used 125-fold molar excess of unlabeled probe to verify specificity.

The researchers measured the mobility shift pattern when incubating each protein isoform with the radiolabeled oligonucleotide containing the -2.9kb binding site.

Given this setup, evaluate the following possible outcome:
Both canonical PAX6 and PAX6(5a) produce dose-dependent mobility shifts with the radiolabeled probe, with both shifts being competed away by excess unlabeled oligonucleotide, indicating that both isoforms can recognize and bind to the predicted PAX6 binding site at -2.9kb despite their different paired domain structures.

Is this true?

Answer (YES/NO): NO